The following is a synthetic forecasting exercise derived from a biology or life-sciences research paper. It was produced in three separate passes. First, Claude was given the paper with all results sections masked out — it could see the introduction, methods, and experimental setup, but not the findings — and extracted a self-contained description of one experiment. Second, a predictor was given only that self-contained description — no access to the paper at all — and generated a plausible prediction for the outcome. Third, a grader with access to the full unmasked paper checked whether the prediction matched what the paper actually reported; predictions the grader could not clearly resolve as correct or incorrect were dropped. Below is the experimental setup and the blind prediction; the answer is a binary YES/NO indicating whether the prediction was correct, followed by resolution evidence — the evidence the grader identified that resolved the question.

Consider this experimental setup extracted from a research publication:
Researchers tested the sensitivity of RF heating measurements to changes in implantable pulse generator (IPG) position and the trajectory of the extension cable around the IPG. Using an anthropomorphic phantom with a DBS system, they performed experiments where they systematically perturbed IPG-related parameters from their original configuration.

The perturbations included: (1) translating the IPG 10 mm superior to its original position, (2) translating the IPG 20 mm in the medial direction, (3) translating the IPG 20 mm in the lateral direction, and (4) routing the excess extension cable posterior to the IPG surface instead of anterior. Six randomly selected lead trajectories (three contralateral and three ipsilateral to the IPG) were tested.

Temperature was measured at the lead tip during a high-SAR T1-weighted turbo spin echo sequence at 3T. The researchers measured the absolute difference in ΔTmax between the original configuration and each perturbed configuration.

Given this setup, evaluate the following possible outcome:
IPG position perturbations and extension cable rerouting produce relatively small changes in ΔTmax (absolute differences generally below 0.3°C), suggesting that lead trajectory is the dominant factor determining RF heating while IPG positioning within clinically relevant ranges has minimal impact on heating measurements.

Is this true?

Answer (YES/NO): NO